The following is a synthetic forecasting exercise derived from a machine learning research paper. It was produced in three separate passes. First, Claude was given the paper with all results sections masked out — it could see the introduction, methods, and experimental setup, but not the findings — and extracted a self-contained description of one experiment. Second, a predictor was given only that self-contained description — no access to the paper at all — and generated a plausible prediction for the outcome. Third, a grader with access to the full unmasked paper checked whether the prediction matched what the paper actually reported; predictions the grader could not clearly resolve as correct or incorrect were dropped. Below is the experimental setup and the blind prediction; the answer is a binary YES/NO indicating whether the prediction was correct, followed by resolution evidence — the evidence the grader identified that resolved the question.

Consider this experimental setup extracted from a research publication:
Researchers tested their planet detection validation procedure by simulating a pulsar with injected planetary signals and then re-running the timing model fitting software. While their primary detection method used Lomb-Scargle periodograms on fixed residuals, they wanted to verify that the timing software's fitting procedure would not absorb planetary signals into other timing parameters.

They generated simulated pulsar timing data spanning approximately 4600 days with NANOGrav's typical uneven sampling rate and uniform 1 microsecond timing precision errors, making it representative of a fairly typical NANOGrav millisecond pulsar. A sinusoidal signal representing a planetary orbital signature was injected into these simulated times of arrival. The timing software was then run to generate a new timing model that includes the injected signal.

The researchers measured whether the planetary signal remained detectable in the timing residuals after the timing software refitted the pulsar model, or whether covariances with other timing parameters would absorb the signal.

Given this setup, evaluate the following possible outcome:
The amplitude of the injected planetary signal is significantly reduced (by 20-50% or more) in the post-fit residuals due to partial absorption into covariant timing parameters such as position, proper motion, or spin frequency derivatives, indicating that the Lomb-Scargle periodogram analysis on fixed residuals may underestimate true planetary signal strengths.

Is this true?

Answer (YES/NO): YES